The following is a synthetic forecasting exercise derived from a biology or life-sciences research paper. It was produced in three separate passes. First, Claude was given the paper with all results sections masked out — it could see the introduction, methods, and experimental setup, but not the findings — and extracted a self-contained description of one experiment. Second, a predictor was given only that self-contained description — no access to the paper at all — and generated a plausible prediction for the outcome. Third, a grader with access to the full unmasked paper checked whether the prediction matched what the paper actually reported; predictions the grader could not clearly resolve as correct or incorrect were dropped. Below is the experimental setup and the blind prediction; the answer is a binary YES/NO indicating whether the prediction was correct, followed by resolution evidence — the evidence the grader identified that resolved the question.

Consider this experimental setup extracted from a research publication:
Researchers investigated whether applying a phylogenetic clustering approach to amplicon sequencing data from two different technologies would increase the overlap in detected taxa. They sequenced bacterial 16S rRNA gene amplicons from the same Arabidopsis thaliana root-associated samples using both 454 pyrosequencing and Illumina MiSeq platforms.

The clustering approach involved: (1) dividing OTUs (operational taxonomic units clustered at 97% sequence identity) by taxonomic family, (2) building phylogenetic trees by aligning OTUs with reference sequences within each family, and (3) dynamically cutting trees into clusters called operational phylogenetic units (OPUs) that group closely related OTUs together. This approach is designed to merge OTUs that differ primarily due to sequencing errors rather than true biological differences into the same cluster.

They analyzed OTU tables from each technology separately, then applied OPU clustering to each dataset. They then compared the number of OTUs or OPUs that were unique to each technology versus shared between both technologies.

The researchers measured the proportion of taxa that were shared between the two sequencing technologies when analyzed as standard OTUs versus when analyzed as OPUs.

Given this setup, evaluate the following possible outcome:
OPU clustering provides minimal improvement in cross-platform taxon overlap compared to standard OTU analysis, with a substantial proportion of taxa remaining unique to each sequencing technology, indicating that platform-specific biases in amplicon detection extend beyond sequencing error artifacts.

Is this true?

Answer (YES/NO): NO